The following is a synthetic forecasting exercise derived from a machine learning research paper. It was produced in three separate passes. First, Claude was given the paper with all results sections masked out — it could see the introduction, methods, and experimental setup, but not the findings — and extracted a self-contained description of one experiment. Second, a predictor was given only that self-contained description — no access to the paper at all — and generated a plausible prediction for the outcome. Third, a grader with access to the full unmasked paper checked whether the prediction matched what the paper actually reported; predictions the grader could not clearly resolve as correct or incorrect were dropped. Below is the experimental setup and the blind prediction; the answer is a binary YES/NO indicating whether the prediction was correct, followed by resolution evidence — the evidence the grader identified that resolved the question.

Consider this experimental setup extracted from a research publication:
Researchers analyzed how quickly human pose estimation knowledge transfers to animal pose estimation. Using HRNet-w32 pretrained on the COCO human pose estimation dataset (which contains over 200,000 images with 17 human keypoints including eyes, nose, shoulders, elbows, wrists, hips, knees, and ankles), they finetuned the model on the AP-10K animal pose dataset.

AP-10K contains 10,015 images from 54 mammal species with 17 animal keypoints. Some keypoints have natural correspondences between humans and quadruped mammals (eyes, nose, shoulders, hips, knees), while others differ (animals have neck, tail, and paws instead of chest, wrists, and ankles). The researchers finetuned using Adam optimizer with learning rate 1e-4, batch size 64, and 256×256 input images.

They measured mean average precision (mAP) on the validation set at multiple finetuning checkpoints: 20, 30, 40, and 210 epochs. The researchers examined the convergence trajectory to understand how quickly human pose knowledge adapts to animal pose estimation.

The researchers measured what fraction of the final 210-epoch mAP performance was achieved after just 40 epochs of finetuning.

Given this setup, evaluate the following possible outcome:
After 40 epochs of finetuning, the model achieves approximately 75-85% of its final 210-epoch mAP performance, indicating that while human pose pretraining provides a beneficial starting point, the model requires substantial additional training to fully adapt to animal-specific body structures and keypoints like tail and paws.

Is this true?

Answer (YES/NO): NO